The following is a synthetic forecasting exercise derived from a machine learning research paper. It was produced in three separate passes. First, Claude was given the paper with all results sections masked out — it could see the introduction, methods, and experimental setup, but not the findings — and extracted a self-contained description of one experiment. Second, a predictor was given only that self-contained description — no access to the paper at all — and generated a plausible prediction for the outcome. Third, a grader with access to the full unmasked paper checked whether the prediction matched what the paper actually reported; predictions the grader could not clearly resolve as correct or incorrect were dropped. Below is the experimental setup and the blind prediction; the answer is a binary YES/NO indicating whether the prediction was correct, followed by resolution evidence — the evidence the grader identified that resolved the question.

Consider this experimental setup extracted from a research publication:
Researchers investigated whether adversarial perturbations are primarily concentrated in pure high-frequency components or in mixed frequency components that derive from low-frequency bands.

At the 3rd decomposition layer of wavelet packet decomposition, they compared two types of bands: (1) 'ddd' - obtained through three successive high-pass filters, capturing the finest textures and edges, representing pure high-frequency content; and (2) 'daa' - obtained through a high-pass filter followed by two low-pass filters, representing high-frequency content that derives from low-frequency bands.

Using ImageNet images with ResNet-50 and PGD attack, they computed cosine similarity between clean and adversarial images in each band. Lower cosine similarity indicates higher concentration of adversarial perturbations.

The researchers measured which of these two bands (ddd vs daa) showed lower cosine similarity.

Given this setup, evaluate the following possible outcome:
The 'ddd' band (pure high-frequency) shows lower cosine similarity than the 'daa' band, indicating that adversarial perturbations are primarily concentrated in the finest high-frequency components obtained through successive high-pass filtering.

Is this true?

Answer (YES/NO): NO